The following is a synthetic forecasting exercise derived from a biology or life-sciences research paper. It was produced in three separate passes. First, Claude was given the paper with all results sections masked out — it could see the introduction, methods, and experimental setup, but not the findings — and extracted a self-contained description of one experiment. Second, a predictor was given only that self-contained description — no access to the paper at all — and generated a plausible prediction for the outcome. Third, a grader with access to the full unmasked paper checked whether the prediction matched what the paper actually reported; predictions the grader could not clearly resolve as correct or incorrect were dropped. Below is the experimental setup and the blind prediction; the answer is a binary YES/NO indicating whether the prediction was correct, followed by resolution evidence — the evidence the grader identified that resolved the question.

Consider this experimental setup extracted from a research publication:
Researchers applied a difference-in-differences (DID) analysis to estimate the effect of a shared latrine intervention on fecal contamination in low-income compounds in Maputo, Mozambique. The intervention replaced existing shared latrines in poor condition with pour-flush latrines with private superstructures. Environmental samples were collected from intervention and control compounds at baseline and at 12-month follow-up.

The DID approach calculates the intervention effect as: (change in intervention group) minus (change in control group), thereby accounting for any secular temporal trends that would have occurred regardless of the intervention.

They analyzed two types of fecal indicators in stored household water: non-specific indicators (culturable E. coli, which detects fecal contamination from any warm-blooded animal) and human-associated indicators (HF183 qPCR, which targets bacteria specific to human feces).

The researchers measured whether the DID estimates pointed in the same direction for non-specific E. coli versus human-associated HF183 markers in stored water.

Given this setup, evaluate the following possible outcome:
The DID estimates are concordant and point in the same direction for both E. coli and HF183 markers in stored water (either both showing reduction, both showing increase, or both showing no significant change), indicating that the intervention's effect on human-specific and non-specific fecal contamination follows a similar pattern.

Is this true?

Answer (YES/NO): YES